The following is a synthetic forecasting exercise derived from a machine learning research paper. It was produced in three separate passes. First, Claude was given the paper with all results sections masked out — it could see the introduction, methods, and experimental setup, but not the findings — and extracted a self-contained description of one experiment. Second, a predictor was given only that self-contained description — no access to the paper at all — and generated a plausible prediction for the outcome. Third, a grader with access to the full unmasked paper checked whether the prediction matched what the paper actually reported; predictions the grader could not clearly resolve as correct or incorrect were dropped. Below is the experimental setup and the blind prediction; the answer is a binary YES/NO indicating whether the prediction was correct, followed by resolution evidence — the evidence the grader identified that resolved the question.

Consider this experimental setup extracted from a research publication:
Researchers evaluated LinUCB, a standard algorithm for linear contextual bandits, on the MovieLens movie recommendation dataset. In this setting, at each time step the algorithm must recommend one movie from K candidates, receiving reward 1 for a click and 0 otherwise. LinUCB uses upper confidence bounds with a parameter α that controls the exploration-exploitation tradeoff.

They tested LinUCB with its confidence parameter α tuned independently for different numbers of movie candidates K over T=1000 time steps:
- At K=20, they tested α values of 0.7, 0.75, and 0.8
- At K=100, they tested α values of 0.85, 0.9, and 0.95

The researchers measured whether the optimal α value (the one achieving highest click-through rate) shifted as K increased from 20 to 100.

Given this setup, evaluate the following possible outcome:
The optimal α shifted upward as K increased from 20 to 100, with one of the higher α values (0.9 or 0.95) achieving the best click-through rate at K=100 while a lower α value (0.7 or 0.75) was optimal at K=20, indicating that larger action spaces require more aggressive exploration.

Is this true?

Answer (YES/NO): YES